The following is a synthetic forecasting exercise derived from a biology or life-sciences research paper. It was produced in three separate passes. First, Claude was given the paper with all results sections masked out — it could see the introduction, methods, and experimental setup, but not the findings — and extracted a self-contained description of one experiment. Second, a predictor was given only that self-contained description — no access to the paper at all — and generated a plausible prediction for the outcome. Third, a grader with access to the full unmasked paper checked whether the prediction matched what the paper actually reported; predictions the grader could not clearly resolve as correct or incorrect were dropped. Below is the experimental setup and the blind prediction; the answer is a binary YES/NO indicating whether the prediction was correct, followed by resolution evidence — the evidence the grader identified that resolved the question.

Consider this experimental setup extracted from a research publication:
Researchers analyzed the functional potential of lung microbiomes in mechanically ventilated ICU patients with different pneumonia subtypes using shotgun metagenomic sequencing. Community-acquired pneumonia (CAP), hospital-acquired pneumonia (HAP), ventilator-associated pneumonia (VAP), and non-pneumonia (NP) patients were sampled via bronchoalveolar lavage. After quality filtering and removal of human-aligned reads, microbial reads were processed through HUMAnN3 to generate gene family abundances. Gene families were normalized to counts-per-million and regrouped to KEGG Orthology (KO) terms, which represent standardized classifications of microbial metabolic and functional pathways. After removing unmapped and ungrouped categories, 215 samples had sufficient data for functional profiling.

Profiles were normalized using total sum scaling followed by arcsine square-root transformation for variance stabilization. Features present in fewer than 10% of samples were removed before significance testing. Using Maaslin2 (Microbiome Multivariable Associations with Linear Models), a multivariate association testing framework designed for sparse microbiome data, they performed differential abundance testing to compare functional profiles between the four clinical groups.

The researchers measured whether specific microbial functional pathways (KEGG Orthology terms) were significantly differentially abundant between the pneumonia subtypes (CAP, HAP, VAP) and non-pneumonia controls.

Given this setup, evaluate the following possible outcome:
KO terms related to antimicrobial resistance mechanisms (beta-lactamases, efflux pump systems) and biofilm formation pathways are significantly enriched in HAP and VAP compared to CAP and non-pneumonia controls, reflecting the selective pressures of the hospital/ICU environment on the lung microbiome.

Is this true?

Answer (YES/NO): NO